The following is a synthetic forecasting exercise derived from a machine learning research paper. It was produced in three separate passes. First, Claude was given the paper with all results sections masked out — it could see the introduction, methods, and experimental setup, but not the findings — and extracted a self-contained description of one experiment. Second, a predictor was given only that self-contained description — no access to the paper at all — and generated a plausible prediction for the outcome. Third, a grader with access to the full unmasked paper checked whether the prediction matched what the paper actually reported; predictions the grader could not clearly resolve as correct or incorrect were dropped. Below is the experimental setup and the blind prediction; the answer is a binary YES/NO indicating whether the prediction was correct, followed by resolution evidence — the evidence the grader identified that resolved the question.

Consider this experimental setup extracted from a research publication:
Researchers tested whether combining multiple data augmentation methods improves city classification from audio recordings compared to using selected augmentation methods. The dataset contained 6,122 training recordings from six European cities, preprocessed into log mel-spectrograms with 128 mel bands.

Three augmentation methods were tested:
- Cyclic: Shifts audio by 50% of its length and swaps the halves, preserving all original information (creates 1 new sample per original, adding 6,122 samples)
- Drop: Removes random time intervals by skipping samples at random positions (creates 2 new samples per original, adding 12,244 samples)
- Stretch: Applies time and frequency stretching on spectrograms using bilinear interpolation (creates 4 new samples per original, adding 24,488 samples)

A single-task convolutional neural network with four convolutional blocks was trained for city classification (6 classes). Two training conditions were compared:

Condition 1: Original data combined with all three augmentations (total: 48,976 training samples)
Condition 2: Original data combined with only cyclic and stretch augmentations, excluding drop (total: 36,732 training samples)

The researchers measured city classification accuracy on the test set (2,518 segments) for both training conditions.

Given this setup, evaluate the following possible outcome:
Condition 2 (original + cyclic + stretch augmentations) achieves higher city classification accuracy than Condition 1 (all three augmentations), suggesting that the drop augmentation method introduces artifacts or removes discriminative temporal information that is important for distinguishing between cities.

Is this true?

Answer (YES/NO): YES